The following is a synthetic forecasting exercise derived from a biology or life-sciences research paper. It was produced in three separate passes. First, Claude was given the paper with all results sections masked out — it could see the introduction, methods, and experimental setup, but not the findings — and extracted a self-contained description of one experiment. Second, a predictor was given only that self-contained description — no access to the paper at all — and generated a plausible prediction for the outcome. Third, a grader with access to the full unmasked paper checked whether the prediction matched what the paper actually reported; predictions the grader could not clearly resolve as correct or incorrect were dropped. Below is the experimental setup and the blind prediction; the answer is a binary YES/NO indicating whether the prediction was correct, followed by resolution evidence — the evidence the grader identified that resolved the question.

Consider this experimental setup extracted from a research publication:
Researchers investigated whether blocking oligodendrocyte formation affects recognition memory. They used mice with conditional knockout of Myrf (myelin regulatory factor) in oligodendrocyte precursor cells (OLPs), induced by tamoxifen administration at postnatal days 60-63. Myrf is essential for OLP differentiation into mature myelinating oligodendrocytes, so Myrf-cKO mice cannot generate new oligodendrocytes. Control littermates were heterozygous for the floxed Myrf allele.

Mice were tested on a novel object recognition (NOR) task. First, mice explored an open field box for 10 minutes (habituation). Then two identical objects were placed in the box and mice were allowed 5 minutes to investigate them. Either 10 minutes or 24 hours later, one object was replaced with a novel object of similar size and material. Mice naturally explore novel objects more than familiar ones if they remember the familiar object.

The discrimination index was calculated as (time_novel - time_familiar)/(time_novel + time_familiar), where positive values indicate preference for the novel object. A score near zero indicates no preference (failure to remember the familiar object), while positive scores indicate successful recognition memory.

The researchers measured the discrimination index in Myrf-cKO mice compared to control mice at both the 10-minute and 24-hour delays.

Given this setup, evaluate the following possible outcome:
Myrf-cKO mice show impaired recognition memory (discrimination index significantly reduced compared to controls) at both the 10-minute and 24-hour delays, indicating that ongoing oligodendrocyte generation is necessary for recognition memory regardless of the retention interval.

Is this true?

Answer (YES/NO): NO